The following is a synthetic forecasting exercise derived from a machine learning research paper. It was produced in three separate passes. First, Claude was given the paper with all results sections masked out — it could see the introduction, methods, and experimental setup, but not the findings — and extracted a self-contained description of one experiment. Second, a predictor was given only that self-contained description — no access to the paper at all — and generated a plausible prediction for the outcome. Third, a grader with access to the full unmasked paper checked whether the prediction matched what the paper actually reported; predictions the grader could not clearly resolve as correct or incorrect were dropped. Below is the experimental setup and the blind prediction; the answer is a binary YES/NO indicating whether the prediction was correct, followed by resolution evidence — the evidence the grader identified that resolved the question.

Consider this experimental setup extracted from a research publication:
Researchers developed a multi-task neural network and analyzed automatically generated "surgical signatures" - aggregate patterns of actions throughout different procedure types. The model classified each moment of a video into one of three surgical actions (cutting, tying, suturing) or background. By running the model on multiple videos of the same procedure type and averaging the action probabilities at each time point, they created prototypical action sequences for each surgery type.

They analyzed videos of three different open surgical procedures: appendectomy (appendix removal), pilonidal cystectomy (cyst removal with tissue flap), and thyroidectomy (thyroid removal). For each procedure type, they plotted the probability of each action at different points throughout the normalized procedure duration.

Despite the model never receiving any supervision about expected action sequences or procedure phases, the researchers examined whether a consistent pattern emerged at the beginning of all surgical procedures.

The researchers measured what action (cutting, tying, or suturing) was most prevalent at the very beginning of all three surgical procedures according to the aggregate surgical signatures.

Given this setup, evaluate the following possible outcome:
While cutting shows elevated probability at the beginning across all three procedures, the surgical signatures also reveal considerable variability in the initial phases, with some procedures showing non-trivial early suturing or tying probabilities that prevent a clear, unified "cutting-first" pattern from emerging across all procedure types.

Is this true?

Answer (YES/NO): NO